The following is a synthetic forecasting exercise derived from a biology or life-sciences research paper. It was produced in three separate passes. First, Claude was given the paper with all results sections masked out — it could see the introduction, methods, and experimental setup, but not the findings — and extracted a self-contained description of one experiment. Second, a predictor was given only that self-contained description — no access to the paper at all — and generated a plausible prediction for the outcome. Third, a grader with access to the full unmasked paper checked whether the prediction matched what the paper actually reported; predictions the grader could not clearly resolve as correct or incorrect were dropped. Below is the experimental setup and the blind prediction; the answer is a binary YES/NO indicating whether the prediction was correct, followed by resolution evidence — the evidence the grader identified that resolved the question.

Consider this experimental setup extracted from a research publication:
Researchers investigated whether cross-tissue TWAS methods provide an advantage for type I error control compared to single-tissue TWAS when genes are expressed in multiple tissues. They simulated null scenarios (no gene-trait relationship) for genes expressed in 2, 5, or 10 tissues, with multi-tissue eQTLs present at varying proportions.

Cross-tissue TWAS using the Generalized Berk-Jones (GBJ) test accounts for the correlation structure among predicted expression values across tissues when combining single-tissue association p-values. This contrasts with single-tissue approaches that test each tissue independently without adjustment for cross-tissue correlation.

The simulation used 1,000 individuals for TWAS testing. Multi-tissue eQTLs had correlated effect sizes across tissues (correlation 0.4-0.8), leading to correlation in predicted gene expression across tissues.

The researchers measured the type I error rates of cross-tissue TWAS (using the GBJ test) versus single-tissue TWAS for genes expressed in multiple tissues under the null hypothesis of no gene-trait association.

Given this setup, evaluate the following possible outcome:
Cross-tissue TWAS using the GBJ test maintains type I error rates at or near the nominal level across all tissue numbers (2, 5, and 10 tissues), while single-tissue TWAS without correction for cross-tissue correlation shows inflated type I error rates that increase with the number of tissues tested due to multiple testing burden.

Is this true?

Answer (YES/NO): NO